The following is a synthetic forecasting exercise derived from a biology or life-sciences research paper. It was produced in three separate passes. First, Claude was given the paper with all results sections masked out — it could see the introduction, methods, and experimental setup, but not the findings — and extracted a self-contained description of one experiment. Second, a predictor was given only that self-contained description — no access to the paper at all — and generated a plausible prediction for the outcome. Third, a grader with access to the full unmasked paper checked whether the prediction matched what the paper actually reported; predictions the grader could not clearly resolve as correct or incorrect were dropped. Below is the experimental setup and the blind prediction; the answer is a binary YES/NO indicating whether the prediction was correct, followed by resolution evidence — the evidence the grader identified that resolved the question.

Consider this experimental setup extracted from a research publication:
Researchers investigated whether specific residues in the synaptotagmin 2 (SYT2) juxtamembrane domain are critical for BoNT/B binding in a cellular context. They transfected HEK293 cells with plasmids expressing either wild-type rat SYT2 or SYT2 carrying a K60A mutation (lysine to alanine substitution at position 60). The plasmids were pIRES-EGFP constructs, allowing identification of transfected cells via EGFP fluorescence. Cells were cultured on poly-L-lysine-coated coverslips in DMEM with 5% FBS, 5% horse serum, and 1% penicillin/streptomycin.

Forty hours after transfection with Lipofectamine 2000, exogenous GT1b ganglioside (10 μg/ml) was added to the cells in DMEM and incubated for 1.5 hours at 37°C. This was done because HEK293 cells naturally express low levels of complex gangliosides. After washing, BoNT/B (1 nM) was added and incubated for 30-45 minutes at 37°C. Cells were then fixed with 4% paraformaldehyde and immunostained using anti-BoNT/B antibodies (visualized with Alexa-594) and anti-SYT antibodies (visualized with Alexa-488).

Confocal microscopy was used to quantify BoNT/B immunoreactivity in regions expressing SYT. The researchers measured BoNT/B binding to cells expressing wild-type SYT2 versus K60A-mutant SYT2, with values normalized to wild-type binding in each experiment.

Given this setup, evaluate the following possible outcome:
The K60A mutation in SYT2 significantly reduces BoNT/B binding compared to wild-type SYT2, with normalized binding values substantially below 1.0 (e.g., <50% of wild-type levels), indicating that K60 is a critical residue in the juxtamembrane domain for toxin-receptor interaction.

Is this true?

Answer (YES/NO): YES